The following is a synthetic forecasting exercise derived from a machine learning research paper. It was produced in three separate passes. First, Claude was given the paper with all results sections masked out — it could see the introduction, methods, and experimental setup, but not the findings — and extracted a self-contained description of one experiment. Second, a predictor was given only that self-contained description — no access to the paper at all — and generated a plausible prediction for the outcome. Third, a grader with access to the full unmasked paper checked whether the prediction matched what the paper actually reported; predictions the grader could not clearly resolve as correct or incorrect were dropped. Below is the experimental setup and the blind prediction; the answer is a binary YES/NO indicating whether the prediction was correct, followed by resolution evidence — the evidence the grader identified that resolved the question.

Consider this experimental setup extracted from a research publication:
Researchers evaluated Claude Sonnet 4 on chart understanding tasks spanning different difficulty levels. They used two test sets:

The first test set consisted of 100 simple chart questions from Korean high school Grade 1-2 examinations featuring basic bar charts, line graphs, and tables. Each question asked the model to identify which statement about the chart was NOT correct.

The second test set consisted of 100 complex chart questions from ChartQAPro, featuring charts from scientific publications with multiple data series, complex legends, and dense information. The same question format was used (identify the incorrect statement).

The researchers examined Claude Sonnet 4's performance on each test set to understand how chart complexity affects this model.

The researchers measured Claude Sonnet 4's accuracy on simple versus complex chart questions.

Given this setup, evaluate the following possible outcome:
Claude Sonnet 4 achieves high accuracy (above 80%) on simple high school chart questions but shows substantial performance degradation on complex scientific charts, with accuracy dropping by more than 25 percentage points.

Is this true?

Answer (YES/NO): NO